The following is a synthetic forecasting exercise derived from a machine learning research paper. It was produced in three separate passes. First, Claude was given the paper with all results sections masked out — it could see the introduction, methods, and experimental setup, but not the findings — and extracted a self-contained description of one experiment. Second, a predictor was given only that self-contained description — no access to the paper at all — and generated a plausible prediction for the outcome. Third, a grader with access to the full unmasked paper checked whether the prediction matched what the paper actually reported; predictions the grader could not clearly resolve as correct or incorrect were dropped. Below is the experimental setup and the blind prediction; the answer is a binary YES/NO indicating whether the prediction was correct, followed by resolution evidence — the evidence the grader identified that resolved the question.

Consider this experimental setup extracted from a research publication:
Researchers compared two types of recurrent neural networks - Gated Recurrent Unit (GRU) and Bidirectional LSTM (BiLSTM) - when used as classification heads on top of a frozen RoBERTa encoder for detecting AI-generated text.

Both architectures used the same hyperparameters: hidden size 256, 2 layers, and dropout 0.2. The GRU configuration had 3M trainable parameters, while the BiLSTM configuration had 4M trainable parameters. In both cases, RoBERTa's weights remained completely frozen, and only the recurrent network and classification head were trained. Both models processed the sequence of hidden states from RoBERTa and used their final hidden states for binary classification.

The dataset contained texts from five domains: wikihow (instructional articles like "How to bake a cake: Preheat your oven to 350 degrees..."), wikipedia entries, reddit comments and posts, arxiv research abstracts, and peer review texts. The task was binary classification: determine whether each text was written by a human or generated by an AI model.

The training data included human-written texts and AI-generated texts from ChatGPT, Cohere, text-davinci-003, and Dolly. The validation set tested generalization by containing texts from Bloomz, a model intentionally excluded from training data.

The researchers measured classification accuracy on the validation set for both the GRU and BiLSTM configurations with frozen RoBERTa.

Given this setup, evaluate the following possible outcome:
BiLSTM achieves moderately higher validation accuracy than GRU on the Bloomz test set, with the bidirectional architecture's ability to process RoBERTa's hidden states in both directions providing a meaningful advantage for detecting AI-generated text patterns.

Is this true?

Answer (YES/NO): NO